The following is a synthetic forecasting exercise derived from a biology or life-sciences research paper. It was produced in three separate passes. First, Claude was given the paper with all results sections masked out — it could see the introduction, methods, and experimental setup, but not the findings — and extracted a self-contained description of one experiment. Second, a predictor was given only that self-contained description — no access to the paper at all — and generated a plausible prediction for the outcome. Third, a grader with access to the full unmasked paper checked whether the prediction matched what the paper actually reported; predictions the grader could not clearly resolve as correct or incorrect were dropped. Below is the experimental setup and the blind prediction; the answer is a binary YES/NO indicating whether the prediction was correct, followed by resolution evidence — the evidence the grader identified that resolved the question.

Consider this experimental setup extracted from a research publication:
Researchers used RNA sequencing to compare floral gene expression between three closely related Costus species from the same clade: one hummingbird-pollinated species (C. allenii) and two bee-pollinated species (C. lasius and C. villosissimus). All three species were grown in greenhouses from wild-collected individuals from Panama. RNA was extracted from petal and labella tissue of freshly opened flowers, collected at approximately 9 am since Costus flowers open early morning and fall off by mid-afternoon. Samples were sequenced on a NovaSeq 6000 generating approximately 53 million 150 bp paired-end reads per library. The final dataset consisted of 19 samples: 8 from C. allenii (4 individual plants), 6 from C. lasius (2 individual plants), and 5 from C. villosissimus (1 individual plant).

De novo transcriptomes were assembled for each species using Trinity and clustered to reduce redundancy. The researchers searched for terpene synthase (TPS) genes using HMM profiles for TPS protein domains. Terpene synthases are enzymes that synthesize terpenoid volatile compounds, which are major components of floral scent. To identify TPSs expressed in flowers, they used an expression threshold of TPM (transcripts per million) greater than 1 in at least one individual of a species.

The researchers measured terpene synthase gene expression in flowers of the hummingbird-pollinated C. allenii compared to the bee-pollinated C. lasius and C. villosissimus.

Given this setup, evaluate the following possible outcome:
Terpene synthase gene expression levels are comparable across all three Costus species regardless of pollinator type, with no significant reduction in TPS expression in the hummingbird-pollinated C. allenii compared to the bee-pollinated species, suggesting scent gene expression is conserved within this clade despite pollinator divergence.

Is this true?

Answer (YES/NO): NO